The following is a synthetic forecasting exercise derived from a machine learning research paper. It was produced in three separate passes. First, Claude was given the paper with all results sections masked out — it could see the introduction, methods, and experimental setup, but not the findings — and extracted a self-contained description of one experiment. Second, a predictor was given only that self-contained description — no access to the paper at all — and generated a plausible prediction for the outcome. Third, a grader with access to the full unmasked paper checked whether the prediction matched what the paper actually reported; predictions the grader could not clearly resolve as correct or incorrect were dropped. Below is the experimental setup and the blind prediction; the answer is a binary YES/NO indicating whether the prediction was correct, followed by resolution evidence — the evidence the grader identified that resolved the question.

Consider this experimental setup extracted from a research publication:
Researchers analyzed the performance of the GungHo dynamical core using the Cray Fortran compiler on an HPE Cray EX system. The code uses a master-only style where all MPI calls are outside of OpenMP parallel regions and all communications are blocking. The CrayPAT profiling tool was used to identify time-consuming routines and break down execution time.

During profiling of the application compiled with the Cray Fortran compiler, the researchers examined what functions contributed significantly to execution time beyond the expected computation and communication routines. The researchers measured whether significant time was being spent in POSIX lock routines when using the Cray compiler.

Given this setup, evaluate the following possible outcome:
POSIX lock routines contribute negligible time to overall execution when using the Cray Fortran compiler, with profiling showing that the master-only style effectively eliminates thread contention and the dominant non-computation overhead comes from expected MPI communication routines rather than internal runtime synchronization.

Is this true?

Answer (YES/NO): NO